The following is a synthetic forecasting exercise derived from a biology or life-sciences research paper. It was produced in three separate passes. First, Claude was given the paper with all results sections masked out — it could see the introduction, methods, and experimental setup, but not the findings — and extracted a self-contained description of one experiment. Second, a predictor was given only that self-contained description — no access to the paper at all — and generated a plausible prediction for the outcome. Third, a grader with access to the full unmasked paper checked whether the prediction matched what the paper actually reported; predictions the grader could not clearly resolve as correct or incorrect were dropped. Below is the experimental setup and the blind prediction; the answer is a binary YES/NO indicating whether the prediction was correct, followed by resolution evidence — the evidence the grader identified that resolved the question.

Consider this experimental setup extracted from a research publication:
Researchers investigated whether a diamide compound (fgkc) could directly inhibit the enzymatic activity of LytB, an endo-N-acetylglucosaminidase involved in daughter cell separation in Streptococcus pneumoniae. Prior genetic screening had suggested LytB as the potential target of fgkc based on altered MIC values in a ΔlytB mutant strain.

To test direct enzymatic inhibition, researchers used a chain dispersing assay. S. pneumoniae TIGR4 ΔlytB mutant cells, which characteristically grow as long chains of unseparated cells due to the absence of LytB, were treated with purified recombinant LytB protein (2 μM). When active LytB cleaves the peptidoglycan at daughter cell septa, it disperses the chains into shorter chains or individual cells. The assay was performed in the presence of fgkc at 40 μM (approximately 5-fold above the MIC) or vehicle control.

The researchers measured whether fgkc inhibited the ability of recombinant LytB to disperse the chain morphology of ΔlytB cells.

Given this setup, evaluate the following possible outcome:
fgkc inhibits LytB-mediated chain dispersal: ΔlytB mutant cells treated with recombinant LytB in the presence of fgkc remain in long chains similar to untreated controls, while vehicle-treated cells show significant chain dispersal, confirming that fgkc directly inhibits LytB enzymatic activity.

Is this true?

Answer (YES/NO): NO